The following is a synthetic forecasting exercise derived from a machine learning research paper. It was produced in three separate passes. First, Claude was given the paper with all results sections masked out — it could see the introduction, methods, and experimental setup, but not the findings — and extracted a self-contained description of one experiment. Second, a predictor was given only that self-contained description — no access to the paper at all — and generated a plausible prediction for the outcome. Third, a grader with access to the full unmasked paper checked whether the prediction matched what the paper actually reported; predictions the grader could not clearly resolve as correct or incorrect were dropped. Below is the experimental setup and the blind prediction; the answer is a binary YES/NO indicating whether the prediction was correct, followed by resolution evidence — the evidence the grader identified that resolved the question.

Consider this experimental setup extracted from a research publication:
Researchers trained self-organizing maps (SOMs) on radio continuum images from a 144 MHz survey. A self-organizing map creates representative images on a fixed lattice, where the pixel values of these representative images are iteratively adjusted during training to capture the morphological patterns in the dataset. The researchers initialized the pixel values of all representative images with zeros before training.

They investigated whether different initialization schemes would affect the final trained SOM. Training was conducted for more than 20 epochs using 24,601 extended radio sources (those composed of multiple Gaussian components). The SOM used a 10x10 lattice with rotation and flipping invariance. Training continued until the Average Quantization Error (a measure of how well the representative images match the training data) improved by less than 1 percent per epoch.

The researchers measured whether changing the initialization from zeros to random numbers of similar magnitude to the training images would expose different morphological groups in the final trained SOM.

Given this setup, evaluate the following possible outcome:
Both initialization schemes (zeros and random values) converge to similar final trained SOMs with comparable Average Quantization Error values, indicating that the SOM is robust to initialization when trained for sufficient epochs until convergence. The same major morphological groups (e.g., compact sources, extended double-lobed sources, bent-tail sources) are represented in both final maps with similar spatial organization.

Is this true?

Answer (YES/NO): NO